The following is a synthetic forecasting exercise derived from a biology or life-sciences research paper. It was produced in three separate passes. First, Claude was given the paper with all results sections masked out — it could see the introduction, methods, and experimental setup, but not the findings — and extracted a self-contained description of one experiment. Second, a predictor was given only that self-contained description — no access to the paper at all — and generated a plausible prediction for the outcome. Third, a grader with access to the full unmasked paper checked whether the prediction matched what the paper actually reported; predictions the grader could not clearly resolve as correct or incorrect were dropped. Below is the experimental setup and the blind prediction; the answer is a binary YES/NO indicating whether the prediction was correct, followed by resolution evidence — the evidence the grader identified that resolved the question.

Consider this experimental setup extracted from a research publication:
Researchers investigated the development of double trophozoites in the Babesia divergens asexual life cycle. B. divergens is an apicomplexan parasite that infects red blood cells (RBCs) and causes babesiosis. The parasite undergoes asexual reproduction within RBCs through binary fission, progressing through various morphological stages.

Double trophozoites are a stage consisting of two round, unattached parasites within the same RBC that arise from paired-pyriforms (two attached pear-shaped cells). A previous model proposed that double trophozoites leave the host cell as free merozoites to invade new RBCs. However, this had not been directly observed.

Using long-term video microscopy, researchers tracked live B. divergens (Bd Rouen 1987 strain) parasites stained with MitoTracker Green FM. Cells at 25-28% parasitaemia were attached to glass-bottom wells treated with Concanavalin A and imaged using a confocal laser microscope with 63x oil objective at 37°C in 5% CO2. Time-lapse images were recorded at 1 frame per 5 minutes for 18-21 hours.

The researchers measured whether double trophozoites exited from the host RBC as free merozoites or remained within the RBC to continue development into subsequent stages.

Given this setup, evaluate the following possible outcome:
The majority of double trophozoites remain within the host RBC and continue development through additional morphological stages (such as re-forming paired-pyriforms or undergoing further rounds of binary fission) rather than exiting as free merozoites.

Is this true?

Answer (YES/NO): YES